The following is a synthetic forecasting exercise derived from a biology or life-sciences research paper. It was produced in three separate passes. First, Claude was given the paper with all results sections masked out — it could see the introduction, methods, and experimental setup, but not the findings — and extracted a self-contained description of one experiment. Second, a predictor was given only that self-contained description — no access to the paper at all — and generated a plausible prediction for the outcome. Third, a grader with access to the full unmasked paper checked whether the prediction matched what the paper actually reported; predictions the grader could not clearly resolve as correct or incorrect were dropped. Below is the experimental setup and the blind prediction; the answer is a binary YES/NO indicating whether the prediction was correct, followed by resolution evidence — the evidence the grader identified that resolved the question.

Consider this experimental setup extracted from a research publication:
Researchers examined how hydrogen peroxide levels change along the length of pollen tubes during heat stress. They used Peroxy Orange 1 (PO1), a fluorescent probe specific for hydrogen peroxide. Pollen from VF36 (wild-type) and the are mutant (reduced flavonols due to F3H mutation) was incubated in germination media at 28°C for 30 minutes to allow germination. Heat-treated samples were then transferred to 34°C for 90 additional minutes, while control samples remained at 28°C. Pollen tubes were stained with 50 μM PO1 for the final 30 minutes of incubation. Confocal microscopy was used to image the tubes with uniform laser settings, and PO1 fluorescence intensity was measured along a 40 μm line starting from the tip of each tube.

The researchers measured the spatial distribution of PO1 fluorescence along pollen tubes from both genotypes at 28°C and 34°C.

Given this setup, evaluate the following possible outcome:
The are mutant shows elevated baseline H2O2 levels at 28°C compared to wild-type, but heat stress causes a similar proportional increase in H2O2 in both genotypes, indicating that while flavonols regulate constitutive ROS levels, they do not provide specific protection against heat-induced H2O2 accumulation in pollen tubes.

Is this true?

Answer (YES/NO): NO